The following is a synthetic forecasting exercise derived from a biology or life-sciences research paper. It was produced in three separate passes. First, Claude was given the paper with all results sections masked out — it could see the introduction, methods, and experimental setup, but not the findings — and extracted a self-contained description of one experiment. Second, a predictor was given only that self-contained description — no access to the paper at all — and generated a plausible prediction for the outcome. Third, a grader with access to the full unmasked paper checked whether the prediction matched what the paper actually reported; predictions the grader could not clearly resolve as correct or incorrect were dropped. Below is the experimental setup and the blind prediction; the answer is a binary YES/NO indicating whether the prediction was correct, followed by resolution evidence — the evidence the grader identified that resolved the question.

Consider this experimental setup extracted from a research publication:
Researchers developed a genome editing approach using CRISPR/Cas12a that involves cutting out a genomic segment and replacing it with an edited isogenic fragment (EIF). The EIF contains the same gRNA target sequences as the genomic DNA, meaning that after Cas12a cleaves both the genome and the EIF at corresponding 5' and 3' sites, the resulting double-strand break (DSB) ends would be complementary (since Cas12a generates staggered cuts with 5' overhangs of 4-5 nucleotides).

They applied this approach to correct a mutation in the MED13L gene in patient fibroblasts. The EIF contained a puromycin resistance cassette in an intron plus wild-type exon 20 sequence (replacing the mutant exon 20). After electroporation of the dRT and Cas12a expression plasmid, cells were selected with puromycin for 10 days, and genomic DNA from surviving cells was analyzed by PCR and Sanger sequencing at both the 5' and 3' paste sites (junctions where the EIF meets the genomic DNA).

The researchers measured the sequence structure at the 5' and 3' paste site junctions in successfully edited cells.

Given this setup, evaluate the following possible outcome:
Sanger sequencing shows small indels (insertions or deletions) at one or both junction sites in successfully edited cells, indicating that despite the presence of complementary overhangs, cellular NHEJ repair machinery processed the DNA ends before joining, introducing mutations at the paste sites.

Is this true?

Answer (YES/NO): YES